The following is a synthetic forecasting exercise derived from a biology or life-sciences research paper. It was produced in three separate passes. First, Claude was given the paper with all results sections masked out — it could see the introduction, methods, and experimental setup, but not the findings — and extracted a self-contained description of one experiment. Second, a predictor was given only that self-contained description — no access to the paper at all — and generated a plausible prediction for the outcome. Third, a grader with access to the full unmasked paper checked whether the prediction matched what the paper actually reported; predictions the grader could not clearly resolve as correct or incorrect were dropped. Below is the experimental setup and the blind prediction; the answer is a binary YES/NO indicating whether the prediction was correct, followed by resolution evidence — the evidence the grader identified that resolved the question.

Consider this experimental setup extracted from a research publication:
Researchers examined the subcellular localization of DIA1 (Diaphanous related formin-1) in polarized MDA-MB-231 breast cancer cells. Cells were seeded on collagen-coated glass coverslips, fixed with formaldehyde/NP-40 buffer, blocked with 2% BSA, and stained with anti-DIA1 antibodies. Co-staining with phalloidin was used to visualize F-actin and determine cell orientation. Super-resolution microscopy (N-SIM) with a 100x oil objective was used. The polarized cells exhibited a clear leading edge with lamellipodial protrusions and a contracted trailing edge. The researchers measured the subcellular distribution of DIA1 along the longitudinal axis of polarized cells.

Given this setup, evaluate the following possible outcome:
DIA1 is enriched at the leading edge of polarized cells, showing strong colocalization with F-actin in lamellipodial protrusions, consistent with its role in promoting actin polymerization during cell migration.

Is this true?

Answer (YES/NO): YES